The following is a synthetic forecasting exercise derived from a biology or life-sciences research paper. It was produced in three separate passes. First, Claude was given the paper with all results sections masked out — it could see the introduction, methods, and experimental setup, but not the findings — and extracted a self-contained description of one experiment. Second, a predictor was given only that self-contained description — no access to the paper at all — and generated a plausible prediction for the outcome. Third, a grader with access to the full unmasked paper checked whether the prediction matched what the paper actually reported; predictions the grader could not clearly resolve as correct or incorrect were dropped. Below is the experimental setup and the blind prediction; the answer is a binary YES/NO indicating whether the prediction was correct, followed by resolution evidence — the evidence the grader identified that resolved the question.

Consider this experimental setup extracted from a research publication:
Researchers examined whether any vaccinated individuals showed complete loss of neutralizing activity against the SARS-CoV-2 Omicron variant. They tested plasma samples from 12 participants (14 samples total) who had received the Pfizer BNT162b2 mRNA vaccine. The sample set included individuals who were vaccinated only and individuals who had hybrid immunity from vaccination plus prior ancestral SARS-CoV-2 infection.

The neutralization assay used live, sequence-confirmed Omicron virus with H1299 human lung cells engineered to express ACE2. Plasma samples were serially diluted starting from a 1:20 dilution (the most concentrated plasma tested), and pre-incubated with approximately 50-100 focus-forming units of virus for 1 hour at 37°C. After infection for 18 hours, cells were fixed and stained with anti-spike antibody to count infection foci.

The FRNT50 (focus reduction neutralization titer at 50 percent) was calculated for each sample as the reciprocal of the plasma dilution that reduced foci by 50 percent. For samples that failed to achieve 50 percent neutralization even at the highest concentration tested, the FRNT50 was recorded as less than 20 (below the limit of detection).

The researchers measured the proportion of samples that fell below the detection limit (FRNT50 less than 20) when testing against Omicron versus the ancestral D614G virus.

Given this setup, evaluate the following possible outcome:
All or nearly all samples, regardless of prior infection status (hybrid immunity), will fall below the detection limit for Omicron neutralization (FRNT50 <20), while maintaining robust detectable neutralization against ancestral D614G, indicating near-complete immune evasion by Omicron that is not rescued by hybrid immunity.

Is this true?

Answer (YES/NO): NO